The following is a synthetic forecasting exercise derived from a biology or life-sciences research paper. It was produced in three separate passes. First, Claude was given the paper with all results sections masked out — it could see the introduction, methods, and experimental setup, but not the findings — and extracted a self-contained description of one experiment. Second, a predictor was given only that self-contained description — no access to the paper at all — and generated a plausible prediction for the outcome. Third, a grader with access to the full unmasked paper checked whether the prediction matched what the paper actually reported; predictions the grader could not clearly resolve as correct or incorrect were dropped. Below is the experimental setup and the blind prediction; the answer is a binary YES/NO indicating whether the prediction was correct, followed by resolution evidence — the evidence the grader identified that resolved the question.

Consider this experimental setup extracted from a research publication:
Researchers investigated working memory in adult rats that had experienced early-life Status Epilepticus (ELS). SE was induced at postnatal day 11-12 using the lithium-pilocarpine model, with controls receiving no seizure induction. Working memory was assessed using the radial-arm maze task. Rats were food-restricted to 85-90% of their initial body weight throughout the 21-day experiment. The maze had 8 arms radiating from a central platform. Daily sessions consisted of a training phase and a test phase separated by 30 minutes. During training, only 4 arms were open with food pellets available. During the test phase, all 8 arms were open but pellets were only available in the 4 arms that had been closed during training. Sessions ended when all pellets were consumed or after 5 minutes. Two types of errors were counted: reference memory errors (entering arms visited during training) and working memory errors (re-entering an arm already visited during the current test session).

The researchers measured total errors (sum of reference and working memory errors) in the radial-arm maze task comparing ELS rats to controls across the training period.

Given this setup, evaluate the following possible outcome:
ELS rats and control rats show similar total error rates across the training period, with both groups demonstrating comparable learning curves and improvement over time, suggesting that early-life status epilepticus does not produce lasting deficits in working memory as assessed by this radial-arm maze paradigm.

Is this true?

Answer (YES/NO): NO